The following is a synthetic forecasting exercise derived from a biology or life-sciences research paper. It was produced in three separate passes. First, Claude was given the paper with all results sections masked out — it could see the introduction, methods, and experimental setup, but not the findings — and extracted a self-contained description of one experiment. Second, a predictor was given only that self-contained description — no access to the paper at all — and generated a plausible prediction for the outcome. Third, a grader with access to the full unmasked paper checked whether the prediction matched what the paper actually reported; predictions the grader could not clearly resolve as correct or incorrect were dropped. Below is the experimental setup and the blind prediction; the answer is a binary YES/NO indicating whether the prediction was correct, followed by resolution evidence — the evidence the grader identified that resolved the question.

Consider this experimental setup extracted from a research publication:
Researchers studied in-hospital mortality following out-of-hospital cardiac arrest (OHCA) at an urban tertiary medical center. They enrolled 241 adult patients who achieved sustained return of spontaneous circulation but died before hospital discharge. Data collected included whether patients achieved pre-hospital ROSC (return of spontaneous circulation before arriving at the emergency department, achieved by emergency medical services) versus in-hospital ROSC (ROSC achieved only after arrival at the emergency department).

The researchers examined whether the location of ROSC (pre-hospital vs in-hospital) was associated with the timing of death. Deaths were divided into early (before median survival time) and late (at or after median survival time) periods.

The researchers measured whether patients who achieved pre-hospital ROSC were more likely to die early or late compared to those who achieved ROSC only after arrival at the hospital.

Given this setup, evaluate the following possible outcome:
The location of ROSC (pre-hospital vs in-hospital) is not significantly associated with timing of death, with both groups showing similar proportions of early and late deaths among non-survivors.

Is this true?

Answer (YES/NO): YES